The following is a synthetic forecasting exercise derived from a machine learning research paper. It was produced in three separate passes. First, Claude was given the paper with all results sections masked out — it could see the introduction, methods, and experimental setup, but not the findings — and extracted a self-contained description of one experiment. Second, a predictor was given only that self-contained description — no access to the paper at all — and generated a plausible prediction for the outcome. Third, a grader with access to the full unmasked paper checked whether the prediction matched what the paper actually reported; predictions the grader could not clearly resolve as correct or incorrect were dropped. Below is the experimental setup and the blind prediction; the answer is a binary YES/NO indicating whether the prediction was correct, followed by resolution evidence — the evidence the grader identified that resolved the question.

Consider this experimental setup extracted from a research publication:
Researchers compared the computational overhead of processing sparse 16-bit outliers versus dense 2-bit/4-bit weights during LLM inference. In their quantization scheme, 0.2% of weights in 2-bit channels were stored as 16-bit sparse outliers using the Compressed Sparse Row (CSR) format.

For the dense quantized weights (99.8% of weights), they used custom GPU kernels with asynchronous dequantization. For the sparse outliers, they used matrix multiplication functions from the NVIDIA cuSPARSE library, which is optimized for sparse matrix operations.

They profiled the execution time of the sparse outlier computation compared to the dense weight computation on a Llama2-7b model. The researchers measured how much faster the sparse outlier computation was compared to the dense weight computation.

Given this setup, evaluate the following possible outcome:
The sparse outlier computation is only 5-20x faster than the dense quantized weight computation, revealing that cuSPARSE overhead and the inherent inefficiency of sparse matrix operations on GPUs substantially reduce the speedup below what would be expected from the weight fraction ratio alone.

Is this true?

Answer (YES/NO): NO